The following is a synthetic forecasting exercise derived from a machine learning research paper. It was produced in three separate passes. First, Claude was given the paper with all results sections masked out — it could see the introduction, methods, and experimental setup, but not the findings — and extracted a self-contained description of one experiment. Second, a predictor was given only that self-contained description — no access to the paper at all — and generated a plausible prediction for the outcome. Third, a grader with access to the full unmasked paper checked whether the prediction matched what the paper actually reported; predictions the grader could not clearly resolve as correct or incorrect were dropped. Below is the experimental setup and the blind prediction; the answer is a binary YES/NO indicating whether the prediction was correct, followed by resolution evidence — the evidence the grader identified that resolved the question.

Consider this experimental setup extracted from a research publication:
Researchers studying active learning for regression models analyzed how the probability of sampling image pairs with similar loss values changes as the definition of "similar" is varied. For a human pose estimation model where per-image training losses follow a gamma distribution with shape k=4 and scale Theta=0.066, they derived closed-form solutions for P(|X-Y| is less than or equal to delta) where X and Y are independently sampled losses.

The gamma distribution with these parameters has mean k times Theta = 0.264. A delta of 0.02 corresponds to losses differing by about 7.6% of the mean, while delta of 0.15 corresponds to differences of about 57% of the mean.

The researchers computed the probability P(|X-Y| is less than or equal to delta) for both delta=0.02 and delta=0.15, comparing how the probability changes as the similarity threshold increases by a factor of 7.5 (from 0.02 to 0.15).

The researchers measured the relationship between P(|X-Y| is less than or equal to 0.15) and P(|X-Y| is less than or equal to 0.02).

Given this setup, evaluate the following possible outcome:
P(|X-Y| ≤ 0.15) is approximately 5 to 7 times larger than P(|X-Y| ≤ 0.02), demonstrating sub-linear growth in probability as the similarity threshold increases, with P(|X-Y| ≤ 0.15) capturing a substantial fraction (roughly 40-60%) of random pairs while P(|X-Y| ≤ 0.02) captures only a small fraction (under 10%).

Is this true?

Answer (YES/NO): YES